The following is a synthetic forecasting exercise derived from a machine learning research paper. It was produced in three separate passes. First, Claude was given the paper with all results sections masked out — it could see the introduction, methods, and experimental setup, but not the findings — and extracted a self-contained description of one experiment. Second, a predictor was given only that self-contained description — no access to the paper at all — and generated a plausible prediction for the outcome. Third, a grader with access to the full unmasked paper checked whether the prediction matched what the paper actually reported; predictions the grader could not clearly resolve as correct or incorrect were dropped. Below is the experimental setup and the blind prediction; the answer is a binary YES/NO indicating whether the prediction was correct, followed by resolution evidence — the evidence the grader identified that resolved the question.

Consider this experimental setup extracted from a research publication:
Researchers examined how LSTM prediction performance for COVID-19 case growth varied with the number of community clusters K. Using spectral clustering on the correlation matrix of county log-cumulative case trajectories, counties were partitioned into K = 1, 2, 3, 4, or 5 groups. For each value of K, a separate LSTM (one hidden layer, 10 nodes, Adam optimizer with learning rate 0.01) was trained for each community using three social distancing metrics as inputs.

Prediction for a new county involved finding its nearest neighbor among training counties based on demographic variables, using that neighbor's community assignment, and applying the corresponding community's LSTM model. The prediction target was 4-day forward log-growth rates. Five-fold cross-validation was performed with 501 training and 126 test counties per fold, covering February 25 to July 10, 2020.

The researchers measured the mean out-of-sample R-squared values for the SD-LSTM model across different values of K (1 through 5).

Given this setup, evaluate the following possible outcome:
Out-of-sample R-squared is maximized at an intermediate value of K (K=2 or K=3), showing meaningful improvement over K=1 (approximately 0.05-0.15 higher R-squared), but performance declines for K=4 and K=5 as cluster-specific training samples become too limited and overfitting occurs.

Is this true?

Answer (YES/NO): NO